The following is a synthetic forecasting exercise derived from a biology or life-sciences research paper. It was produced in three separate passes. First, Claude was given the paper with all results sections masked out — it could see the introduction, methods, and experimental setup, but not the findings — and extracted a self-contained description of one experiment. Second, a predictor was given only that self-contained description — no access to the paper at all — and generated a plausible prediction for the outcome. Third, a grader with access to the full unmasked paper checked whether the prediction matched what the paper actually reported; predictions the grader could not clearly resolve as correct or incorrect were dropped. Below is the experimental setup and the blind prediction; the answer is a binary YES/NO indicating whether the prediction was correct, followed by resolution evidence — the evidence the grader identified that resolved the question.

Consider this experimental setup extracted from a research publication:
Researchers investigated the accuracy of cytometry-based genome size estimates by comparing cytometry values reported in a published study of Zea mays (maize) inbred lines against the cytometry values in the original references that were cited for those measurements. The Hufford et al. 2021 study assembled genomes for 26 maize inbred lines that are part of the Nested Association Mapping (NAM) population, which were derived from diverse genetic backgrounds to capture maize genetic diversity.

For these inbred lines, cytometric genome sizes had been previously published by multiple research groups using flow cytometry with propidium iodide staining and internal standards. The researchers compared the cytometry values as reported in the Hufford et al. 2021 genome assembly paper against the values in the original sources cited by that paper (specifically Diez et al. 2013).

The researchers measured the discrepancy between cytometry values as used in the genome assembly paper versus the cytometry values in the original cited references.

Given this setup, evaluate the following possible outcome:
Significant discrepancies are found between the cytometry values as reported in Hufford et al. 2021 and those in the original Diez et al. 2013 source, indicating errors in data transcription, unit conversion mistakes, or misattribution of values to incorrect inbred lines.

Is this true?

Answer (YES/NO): YES